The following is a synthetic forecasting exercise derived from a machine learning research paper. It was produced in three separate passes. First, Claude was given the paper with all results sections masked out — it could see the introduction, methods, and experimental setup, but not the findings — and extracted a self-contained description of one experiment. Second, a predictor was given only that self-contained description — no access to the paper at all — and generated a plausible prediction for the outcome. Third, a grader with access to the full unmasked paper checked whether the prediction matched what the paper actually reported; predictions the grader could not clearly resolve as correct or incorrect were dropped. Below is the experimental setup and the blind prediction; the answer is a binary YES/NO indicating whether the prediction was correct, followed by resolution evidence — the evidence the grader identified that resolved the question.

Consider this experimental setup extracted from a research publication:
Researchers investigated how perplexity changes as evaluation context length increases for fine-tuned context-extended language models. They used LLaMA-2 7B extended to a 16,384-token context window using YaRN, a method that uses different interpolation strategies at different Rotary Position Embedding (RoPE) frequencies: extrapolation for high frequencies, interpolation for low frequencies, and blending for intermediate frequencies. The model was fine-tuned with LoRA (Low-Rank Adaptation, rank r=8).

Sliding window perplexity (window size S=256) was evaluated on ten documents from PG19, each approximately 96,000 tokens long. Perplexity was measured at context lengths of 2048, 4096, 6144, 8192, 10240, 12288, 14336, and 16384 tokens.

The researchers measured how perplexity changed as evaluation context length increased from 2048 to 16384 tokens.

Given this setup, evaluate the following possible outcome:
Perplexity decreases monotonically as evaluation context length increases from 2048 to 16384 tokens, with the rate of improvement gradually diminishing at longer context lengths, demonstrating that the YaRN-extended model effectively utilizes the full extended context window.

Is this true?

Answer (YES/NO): YES